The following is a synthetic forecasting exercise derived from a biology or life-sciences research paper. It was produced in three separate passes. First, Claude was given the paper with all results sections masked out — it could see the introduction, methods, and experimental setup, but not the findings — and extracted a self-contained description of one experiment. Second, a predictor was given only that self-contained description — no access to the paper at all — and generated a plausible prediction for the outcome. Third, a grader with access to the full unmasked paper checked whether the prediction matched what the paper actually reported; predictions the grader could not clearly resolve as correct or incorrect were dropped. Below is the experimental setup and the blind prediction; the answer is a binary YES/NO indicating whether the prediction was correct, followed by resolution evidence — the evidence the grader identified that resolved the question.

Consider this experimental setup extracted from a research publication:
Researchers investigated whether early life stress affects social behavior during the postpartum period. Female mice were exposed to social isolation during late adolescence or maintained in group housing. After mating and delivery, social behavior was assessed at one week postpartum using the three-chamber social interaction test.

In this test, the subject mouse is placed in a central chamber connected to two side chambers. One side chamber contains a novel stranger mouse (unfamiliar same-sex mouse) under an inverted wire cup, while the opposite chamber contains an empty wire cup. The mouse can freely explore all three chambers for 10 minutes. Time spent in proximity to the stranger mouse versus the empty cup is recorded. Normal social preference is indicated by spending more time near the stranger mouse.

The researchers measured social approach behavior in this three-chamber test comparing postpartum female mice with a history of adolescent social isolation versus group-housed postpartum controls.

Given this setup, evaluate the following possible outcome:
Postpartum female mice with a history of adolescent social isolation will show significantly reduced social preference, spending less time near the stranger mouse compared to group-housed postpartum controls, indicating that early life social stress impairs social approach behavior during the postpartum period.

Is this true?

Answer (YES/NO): NO